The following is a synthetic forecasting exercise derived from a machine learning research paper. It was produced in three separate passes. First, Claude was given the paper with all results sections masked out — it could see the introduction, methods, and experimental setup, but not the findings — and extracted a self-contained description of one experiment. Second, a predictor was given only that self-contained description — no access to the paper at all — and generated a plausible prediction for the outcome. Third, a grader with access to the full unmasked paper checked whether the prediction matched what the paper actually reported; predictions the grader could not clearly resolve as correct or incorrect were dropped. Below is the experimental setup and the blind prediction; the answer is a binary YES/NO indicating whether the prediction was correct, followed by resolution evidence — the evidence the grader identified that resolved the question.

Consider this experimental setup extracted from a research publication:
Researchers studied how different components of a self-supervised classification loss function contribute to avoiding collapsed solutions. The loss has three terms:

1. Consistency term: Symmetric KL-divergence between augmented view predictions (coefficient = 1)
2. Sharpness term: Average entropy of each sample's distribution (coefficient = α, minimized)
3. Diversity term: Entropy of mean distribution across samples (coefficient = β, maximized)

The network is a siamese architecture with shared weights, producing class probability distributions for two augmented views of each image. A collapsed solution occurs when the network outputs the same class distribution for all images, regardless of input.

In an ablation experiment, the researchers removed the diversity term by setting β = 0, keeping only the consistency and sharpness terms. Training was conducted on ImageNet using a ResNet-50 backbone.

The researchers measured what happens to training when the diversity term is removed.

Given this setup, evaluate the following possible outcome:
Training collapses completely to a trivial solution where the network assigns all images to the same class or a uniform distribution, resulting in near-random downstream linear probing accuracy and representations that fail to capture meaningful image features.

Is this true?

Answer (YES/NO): NO